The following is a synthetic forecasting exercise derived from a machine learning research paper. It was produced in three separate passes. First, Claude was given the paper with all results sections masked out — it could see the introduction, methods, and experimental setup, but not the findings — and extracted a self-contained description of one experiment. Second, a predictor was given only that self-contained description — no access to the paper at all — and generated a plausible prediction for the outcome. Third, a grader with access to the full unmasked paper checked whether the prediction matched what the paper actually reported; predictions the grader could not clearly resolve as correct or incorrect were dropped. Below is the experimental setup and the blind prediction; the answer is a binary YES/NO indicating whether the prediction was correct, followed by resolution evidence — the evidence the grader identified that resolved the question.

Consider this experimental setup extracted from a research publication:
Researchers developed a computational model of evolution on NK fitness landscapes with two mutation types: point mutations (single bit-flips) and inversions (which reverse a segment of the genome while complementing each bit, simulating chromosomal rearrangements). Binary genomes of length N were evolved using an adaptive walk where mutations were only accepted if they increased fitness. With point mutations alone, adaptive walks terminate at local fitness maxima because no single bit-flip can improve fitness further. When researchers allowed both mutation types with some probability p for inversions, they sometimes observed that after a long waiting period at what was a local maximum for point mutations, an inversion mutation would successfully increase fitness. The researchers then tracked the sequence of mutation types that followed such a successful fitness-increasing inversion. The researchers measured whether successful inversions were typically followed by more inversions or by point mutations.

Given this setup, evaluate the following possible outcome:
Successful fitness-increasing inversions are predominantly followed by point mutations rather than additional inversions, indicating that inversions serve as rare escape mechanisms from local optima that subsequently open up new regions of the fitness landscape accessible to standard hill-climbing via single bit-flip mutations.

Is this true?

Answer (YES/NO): YES